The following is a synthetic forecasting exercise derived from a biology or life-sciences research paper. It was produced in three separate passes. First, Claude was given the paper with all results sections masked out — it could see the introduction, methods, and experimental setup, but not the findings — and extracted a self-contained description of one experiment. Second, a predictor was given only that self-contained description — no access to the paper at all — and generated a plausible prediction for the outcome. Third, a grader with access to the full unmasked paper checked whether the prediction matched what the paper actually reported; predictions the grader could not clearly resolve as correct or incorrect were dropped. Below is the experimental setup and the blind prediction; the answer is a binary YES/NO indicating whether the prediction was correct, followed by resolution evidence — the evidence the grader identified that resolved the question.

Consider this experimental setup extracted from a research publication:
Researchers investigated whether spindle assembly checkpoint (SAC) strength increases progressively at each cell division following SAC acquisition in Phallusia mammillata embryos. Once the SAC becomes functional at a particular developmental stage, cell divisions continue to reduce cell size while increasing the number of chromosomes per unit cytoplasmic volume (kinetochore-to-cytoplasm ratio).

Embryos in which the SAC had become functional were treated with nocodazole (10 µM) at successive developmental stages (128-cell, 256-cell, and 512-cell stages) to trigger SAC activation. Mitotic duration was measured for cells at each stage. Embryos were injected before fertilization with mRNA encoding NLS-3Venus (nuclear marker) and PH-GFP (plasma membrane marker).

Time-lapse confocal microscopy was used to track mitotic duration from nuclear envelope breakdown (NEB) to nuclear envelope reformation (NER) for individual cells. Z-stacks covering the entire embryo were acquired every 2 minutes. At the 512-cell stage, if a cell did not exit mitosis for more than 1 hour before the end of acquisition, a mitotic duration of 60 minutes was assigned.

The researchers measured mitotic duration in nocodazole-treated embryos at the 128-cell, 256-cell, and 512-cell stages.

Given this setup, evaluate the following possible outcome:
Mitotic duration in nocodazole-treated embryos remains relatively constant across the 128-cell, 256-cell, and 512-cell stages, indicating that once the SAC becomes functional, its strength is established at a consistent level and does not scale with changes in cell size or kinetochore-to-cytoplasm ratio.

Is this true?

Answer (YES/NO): NO